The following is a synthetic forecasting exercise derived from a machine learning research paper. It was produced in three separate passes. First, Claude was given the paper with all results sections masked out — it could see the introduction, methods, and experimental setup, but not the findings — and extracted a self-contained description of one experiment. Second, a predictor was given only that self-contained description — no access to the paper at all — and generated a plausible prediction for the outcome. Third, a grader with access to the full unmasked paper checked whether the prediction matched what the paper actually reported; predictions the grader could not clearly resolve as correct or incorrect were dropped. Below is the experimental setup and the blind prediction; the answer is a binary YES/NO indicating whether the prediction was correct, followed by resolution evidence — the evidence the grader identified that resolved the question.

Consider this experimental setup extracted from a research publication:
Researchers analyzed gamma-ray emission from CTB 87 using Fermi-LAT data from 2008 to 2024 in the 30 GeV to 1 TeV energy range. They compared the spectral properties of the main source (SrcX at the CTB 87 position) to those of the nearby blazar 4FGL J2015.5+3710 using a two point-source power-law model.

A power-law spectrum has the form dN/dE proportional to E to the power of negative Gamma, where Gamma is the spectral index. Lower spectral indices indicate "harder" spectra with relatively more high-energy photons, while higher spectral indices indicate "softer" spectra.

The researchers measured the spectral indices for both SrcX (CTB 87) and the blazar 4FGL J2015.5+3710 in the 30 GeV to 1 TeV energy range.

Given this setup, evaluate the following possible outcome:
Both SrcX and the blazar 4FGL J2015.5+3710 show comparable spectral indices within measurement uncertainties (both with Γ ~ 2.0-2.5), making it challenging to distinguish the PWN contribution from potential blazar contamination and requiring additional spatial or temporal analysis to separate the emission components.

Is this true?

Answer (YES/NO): NO